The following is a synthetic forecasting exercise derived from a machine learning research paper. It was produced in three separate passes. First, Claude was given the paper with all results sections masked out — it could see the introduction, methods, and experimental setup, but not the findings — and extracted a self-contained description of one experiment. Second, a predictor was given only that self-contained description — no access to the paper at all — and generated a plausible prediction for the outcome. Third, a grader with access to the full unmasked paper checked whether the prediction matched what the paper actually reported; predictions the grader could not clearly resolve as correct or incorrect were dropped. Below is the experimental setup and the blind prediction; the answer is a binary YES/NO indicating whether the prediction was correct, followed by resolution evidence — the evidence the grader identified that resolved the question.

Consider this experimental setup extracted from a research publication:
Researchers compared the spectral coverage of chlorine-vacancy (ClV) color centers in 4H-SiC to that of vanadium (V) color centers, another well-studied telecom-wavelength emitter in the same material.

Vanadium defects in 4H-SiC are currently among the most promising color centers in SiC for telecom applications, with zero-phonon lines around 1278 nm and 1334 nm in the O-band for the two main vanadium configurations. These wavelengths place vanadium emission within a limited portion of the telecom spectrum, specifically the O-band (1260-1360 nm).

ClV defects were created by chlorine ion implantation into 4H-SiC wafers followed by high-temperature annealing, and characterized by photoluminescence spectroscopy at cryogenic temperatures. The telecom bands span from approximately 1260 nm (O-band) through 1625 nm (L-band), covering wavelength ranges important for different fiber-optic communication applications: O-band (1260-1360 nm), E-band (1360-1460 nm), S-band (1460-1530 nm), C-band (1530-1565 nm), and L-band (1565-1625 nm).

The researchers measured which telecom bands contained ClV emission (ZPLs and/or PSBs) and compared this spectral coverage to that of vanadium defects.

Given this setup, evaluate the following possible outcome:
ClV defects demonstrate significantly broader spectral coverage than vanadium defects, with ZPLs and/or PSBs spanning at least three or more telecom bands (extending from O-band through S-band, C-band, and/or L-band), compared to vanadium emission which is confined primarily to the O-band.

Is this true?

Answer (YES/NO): YES